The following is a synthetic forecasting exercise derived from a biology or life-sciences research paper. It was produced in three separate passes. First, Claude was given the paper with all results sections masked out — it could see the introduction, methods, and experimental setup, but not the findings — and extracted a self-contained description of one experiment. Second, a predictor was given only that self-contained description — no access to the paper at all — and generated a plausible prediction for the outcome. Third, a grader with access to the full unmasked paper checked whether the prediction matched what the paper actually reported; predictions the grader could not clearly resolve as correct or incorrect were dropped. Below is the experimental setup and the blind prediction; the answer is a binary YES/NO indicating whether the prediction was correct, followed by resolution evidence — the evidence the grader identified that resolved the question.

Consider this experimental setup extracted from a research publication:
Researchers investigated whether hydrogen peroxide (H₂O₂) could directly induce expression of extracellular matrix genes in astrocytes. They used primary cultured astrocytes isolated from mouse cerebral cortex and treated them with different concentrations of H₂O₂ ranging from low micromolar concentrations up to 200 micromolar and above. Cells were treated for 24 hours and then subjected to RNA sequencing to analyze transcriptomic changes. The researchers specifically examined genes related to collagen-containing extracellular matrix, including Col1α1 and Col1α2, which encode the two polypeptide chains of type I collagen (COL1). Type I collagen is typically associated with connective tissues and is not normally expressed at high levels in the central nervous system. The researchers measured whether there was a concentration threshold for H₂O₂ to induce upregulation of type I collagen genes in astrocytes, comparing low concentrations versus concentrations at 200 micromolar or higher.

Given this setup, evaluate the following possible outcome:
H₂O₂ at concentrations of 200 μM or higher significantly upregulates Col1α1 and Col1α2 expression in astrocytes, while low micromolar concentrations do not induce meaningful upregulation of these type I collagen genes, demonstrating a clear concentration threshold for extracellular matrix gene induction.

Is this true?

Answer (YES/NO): YES